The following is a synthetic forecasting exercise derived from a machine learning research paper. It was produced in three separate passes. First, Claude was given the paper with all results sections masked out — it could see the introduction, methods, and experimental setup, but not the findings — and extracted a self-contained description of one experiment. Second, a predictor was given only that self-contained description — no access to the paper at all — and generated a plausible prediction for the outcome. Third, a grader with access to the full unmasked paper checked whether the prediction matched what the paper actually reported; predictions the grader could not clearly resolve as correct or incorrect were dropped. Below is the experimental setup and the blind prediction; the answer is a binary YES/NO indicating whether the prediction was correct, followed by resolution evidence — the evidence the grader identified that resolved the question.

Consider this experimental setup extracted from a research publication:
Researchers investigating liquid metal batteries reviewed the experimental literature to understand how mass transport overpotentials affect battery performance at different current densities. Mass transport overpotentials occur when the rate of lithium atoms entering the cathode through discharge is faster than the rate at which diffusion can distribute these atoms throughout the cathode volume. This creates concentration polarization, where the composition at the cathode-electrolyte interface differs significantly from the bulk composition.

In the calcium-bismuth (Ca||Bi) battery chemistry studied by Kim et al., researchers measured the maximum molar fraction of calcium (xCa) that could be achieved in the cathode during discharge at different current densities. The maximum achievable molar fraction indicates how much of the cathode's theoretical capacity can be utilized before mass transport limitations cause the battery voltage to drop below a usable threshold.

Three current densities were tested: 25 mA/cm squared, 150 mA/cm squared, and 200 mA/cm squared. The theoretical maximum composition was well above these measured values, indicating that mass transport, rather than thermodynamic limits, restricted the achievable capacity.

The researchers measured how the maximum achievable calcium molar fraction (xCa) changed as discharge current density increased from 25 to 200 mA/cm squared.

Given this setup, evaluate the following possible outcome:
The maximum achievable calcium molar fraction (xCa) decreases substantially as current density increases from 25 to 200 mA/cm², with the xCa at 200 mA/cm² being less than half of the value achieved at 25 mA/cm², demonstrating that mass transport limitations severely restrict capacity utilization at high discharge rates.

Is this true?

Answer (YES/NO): NO